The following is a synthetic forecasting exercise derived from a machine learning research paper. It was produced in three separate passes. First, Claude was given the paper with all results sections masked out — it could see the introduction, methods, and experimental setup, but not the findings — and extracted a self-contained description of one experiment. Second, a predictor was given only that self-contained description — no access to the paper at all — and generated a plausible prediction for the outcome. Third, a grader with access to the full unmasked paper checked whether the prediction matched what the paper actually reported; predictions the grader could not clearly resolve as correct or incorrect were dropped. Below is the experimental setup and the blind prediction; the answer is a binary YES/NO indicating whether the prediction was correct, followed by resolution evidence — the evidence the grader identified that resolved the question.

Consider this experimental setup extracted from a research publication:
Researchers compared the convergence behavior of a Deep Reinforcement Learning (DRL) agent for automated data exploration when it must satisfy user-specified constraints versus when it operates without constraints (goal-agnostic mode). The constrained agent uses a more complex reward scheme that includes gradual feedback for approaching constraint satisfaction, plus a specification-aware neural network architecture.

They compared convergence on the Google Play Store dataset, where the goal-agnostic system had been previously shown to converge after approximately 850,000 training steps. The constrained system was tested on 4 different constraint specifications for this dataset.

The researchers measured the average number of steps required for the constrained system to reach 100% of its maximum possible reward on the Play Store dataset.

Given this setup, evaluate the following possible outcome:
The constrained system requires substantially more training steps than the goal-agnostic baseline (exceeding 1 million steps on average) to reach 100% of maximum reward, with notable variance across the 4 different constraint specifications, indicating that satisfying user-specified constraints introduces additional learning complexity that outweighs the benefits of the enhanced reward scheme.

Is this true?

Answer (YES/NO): NO